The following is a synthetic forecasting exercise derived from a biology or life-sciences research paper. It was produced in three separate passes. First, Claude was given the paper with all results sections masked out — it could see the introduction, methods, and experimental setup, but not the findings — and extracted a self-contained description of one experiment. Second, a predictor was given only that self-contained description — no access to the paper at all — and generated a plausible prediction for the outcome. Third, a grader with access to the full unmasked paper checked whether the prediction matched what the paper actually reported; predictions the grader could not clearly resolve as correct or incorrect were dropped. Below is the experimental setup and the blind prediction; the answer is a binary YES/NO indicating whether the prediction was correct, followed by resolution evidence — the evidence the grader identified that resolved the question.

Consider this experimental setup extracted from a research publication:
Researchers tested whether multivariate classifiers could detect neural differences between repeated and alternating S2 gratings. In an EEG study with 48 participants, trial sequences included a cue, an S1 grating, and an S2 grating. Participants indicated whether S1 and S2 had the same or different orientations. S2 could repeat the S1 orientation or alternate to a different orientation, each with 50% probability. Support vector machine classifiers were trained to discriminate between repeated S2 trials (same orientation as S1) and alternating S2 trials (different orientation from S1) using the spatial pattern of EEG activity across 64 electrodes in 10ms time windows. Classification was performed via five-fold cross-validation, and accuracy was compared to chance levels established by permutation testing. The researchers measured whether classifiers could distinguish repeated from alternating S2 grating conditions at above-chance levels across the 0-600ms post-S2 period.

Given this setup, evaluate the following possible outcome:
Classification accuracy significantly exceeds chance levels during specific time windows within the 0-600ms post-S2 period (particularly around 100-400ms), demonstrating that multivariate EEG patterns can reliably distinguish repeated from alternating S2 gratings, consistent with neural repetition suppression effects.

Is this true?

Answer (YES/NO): YES